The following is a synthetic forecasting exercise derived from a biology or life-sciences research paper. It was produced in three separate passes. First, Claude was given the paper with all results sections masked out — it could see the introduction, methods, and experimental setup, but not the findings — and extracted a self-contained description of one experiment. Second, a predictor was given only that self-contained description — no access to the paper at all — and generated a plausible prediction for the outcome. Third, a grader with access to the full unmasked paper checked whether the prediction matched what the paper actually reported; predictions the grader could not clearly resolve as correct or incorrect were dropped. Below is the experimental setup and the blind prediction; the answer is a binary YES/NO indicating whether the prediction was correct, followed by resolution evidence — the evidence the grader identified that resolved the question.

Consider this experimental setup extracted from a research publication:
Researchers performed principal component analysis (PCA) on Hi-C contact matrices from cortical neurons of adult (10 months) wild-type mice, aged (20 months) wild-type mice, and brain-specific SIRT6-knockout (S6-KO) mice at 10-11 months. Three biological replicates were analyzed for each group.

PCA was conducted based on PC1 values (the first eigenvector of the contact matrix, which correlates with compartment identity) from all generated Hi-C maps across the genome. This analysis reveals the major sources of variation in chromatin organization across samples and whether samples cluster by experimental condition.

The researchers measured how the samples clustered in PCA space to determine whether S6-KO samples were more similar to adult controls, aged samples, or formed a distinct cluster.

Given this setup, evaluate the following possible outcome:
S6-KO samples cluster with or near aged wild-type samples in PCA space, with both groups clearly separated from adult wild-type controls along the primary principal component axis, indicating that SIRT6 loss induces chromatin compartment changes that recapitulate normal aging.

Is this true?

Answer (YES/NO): NO